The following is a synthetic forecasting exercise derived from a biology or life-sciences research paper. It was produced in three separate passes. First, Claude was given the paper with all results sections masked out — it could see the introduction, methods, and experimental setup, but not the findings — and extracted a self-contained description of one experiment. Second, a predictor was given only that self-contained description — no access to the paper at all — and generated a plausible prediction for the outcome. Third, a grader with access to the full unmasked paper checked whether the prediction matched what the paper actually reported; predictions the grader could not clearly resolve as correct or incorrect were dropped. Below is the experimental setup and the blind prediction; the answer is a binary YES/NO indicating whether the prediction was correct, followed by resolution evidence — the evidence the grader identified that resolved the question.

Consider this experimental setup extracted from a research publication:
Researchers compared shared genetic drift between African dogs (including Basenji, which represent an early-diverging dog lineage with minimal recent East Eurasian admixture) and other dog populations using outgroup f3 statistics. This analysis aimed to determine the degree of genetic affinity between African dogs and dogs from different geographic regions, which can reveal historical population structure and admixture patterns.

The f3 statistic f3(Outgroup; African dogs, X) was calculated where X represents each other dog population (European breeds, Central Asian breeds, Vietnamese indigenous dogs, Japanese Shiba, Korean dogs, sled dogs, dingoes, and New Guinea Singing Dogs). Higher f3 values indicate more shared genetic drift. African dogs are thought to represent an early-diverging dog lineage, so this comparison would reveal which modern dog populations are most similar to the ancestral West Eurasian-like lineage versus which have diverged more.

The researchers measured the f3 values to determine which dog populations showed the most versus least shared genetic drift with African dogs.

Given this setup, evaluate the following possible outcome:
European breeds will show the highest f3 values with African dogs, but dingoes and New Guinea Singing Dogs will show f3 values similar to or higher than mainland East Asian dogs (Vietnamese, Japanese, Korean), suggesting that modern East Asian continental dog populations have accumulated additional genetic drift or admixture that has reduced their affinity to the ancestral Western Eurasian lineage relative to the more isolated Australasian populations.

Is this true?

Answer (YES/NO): NO